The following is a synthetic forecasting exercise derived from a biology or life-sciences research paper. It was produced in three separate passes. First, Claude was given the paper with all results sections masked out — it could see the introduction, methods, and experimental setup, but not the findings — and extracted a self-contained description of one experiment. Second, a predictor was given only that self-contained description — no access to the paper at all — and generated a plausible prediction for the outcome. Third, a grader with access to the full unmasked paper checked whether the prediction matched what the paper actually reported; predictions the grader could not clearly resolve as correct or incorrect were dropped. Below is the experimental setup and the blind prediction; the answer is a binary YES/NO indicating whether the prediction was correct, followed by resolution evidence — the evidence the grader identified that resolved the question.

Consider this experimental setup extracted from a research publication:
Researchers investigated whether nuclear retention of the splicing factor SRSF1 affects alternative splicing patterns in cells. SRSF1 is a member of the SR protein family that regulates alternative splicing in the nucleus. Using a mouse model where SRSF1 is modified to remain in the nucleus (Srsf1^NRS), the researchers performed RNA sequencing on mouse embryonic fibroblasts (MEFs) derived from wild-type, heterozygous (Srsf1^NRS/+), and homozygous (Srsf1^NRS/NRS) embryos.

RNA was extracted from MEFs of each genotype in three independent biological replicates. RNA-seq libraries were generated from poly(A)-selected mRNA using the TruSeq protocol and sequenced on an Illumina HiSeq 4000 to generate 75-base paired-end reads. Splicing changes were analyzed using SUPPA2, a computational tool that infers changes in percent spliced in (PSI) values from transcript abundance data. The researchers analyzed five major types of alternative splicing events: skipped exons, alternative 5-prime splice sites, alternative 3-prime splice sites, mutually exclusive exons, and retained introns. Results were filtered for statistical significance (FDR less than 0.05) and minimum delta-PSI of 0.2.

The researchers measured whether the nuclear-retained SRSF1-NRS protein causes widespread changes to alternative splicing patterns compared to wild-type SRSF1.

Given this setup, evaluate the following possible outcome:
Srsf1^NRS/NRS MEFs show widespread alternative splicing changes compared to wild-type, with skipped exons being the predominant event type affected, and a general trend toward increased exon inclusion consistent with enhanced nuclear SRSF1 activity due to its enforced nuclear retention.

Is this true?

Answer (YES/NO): NO